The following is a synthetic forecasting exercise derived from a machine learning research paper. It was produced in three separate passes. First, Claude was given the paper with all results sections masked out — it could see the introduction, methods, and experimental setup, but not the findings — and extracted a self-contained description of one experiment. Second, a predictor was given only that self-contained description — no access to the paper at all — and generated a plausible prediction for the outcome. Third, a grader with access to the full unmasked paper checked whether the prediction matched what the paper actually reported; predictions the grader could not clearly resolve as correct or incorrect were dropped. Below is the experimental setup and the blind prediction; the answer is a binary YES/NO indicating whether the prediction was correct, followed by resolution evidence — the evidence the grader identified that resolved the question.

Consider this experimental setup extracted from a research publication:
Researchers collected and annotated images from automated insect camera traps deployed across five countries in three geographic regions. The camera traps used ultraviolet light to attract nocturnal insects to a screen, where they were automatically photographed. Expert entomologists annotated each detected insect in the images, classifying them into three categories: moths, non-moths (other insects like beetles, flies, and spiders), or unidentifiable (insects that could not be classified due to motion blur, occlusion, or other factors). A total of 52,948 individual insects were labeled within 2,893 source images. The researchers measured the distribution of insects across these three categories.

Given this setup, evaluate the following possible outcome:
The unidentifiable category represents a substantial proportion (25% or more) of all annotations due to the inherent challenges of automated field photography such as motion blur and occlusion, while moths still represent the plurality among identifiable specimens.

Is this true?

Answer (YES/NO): NO